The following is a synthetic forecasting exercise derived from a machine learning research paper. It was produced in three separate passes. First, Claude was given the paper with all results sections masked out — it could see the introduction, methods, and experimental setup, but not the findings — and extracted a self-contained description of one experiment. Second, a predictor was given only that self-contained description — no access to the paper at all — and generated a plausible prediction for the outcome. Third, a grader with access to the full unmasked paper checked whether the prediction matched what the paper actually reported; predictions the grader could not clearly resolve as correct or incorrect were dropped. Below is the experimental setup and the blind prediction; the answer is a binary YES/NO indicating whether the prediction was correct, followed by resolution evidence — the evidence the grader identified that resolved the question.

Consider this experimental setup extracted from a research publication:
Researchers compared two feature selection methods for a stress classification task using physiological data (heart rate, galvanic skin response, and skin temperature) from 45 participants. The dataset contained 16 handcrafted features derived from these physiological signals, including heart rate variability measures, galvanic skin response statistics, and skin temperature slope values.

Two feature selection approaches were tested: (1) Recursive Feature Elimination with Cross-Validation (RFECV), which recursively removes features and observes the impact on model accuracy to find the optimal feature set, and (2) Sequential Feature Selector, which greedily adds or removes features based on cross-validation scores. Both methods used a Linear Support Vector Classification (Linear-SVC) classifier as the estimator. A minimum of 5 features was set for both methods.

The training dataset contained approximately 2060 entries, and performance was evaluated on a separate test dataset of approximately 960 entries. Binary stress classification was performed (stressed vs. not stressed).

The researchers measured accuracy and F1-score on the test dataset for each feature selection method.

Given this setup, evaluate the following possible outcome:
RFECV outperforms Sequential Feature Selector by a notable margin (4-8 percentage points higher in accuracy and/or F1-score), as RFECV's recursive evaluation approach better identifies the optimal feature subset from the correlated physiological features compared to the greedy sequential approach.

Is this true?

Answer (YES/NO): NO